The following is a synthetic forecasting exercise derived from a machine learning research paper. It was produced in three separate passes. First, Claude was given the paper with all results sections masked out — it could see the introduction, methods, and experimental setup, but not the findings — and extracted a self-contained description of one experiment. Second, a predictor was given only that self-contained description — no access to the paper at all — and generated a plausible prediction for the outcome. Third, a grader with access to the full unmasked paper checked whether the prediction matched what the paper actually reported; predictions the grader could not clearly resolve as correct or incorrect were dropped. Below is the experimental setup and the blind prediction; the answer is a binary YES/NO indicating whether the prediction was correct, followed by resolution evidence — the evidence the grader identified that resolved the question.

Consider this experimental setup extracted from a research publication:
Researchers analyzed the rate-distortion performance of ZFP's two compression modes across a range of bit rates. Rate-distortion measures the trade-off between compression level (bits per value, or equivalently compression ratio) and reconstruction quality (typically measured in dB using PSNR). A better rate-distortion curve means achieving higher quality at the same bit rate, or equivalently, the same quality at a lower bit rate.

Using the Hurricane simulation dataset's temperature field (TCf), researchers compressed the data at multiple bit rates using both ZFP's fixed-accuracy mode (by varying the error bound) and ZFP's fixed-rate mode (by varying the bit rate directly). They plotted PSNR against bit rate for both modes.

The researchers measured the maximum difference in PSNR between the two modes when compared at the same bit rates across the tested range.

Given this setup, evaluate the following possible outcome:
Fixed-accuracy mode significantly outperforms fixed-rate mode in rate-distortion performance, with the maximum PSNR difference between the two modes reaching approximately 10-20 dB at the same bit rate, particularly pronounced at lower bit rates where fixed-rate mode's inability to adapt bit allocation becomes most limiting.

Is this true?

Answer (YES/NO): NO